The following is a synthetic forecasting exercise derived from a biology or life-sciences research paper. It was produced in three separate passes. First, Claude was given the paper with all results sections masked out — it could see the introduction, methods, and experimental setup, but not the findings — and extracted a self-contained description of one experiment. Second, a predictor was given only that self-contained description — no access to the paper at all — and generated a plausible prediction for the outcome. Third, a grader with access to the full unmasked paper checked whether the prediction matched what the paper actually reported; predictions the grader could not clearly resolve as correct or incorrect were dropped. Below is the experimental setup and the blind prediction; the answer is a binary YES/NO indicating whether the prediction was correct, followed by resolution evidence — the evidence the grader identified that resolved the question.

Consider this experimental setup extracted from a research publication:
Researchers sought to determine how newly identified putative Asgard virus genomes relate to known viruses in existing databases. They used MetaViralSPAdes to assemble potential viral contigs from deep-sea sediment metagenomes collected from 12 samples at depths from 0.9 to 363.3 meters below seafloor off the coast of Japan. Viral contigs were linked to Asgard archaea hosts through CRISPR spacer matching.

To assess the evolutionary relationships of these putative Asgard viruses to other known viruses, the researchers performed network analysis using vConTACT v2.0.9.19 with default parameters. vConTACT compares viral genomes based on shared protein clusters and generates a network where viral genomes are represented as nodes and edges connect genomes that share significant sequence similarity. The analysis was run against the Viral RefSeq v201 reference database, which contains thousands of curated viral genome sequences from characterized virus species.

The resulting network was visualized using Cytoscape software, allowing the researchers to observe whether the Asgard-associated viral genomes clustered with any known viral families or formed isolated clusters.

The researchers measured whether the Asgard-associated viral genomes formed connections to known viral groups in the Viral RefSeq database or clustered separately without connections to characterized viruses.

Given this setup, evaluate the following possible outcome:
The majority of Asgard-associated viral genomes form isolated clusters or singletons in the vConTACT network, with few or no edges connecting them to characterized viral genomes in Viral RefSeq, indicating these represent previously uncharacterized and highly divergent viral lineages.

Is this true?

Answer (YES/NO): YES